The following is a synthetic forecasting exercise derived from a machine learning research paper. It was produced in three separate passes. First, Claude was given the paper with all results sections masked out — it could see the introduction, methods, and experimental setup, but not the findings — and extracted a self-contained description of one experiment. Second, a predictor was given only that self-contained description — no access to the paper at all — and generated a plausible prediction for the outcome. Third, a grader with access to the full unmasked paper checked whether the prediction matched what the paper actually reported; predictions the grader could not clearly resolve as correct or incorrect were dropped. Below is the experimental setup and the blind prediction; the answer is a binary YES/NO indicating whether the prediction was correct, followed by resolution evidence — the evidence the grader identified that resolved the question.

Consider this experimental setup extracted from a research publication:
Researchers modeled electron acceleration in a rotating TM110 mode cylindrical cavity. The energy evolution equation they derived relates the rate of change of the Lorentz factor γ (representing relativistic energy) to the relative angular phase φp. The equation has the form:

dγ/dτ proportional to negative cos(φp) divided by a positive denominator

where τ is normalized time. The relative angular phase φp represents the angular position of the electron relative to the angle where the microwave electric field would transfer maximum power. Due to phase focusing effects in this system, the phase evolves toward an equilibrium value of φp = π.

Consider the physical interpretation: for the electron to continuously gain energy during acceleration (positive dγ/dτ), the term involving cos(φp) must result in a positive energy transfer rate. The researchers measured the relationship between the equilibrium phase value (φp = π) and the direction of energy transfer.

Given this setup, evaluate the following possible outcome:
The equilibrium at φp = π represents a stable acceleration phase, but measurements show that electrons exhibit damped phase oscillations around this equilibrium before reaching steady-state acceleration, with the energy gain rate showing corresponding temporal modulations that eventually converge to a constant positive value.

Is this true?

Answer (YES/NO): NO